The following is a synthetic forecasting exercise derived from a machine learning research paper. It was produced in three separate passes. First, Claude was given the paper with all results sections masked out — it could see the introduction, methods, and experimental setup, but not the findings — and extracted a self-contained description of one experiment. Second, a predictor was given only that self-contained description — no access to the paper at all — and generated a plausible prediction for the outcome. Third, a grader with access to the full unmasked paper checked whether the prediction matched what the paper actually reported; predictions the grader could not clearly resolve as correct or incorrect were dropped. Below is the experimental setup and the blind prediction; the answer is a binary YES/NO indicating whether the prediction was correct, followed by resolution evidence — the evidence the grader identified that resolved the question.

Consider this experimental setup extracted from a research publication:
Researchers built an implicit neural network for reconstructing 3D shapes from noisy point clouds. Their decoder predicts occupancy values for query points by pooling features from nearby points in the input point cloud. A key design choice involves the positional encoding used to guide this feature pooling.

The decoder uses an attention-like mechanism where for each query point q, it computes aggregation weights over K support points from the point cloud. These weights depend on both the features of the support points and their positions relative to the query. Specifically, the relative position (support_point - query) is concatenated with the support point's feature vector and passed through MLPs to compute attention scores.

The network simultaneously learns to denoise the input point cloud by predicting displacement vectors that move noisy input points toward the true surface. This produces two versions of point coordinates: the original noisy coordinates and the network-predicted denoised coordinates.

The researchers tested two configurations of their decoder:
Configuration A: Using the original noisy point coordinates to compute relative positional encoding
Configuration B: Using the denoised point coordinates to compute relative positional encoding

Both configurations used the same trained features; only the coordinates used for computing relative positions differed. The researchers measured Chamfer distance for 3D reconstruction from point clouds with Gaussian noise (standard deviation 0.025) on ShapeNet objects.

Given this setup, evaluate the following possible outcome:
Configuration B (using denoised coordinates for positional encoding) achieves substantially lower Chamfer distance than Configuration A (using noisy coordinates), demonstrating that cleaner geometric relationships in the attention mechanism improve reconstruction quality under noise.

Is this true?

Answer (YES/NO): YES